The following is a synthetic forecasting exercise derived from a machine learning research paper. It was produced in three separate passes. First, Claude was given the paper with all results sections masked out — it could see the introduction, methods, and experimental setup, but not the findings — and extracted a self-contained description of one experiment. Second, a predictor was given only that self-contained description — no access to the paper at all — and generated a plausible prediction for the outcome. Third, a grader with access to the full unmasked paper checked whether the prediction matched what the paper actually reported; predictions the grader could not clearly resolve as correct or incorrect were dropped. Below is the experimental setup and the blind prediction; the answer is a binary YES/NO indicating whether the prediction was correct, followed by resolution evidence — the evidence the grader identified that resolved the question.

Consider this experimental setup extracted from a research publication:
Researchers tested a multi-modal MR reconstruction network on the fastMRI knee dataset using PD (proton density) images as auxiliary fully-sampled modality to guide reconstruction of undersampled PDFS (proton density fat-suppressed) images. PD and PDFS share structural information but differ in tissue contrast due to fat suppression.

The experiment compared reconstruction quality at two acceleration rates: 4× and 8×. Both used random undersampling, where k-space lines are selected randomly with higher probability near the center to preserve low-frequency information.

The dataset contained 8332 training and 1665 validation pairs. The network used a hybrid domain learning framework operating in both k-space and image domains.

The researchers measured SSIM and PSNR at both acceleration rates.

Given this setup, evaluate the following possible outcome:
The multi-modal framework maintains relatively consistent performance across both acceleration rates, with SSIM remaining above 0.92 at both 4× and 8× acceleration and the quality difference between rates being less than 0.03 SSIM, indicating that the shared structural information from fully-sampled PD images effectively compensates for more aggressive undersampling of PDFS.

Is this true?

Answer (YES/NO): NO